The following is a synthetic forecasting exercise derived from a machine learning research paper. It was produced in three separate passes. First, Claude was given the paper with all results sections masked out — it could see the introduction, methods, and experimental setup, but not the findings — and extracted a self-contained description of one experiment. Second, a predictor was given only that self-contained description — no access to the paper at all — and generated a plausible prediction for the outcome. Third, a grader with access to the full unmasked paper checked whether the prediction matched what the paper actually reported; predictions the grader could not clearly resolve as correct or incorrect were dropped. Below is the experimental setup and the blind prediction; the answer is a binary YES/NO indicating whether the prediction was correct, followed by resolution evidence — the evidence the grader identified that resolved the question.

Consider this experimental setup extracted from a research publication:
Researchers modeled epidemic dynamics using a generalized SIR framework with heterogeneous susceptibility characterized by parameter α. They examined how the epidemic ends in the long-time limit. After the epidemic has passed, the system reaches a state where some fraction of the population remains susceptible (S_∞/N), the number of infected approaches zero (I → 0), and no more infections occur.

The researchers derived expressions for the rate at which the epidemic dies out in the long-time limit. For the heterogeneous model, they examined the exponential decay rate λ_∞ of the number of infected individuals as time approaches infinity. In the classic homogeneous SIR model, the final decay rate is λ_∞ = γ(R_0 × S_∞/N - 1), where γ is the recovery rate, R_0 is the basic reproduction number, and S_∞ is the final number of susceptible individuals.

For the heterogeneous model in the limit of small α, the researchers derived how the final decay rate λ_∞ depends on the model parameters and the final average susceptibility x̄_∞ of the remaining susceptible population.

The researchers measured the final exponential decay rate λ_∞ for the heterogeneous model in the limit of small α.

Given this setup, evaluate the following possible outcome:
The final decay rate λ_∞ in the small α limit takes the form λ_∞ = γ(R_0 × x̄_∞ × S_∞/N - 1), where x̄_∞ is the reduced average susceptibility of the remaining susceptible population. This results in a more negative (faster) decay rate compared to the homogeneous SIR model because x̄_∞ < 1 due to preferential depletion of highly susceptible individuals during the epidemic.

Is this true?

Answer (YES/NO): NO